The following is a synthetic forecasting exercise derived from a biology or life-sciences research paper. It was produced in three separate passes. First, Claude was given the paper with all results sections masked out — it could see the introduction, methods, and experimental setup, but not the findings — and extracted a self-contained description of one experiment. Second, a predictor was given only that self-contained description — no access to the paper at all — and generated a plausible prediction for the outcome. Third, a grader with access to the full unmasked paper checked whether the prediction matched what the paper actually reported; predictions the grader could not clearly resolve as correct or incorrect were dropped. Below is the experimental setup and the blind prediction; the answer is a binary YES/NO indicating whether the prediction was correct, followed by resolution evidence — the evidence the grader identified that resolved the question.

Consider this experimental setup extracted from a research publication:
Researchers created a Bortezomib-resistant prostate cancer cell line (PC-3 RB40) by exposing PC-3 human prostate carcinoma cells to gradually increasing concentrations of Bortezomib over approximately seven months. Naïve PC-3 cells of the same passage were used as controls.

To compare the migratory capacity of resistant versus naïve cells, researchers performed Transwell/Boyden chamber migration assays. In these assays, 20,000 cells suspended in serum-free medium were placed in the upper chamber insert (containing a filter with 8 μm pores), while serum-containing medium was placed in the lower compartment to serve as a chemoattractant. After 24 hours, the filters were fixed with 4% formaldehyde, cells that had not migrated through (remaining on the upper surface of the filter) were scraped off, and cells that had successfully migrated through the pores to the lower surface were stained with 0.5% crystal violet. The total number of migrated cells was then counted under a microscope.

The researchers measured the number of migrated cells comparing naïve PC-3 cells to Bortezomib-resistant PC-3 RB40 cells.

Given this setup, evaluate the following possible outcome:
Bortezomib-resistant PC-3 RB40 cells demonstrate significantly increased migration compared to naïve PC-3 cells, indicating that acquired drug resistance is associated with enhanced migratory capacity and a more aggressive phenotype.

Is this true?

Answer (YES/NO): YES